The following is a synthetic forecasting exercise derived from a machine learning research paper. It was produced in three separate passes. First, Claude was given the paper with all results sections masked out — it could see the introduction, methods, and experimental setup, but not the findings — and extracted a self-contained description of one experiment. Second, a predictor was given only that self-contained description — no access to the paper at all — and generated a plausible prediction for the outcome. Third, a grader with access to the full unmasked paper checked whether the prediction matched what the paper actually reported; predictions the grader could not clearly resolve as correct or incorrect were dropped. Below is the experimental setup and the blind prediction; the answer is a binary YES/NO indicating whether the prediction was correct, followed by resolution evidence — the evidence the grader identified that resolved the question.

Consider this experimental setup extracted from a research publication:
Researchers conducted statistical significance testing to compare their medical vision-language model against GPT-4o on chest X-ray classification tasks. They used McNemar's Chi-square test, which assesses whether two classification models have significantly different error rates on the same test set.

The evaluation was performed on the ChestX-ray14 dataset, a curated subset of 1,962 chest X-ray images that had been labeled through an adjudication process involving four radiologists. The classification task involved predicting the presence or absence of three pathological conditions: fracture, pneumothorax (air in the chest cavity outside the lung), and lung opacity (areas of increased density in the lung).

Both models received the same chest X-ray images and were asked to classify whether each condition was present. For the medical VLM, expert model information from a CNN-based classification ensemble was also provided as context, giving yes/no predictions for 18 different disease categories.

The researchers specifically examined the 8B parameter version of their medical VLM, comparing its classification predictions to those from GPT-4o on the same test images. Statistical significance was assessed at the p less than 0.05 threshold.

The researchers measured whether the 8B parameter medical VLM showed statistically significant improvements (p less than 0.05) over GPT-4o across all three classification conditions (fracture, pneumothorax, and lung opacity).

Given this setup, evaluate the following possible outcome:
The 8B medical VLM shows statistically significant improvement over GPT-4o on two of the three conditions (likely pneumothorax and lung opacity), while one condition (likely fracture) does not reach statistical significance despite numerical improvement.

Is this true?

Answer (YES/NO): NO